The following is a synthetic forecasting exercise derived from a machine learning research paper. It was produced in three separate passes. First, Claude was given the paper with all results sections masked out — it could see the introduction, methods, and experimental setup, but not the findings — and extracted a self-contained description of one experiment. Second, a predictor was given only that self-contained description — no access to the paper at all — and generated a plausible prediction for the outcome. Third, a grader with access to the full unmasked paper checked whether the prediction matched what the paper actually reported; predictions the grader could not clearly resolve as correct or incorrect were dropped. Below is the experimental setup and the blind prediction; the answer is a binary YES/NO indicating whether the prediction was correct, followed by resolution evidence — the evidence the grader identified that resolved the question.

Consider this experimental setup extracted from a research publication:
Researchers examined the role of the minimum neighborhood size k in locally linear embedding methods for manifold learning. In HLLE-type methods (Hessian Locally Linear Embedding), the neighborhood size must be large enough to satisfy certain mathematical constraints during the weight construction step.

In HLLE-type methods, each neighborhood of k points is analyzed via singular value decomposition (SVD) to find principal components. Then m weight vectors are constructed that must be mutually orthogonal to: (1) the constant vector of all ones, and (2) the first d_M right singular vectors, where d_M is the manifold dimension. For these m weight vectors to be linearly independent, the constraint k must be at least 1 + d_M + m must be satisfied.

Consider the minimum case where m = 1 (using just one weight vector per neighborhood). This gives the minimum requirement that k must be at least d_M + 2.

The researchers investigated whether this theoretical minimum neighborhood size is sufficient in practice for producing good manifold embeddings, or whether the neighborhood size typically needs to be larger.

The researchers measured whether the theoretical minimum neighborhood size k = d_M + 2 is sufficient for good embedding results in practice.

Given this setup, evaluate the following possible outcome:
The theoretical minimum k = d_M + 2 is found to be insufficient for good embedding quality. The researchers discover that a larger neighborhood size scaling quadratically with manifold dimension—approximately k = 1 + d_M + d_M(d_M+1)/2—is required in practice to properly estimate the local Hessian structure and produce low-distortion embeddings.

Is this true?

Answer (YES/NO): NO